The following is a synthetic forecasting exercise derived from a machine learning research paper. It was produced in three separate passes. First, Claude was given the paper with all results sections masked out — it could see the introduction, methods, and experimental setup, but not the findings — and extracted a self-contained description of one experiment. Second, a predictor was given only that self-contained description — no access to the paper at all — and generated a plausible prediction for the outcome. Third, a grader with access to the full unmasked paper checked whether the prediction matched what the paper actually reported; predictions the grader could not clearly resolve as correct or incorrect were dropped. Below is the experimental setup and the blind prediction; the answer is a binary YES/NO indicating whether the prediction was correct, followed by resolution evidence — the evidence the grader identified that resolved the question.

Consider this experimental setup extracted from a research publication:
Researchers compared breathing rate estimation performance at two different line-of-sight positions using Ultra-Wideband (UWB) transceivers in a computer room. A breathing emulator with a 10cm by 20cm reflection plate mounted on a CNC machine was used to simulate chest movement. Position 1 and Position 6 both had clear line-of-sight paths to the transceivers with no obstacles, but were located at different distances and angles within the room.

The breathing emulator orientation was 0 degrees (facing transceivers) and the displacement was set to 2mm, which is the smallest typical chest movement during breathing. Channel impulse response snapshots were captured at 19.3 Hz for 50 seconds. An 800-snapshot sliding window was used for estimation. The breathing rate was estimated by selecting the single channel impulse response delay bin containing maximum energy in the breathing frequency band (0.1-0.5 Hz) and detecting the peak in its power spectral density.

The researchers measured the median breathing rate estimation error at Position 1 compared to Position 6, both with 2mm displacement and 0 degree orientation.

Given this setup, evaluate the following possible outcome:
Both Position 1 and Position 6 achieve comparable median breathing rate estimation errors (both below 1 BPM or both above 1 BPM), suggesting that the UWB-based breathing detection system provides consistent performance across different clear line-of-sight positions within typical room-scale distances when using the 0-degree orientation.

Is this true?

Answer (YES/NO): NO